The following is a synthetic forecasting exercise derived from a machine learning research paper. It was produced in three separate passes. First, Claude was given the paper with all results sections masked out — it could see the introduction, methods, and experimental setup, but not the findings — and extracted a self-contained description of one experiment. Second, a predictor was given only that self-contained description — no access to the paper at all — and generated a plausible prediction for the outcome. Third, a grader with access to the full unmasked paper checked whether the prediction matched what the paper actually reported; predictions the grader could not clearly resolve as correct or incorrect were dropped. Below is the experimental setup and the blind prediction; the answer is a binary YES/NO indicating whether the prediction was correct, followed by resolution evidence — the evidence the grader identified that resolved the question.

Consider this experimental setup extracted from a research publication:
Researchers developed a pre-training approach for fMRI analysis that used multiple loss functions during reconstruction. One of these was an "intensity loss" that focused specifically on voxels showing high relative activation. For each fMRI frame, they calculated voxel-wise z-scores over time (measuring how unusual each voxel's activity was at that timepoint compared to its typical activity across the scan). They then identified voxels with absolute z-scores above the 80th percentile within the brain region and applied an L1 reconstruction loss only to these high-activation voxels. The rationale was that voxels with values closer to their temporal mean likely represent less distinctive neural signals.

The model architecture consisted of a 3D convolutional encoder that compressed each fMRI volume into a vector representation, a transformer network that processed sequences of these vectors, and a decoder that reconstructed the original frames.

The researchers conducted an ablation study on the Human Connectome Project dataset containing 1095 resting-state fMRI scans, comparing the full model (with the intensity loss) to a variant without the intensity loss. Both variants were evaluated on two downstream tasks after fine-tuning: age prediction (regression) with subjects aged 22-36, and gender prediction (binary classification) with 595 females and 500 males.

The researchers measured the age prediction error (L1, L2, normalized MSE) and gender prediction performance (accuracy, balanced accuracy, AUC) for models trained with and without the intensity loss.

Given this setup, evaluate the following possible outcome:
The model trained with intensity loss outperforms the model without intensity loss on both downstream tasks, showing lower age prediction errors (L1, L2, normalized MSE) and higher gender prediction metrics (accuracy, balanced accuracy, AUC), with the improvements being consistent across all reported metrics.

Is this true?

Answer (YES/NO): YES